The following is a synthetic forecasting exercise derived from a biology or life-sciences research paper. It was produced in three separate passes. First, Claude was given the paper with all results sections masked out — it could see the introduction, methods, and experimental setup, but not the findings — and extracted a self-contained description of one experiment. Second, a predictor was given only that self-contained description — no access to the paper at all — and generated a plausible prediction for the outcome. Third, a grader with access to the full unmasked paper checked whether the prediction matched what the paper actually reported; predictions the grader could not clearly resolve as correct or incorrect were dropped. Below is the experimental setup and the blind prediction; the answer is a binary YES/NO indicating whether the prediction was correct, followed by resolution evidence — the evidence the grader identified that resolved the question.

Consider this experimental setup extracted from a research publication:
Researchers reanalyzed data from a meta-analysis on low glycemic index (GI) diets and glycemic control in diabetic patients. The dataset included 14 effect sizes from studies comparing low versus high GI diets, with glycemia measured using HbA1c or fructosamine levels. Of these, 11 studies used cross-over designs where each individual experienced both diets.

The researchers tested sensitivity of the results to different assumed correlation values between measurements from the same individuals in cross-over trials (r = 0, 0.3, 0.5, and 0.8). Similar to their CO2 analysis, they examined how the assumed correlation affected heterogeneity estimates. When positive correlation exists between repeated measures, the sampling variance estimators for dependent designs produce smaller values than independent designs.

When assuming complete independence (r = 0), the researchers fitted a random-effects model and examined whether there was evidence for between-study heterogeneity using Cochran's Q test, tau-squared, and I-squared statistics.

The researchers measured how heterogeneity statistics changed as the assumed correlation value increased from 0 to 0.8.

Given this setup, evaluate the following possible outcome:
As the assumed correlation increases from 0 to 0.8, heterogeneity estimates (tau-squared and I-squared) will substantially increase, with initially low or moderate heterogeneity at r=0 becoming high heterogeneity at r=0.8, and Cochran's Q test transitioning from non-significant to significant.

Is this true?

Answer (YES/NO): YES